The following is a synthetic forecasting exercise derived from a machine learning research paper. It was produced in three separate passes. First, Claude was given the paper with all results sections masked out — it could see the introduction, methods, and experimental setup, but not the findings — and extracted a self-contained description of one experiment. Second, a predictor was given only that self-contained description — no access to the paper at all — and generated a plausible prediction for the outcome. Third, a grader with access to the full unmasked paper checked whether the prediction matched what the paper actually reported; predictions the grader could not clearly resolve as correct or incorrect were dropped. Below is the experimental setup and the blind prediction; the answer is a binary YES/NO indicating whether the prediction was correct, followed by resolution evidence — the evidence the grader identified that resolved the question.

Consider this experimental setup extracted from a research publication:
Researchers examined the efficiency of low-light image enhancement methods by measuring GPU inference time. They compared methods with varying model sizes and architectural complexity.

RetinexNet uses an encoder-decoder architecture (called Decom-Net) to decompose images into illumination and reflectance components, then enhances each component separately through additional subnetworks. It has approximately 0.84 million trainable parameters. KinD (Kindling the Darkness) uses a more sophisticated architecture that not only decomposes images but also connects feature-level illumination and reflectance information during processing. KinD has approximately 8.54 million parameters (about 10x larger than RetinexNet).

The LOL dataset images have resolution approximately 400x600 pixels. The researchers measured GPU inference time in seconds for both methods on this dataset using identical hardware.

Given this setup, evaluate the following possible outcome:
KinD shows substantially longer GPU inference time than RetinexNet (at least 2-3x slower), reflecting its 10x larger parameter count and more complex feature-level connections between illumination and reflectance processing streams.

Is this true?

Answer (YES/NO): NO